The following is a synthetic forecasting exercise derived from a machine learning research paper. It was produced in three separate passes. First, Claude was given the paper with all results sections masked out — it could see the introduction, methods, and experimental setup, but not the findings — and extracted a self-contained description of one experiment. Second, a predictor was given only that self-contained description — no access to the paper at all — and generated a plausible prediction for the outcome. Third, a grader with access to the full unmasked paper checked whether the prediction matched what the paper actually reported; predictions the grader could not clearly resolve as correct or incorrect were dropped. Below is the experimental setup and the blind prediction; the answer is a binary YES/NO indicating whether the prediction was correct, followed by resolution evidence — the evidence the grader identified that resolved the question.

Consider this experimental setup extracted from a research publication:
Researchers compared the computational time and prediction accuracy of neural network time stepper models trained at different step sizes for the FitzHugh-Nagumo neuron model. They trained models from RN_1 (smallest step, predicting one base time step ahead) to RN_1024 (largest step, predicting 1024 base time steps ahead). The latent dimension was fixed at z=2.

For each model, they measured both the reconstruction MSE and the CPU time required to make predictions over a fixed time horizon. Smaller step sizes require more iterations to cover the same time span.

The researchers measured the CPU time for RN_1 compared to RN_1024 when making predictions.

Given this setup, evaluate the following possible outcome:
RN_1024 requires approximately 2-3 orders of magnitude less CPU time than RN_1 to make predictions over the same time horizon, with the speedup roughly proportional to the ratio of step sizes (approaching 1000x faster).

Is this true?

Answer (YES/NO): NO